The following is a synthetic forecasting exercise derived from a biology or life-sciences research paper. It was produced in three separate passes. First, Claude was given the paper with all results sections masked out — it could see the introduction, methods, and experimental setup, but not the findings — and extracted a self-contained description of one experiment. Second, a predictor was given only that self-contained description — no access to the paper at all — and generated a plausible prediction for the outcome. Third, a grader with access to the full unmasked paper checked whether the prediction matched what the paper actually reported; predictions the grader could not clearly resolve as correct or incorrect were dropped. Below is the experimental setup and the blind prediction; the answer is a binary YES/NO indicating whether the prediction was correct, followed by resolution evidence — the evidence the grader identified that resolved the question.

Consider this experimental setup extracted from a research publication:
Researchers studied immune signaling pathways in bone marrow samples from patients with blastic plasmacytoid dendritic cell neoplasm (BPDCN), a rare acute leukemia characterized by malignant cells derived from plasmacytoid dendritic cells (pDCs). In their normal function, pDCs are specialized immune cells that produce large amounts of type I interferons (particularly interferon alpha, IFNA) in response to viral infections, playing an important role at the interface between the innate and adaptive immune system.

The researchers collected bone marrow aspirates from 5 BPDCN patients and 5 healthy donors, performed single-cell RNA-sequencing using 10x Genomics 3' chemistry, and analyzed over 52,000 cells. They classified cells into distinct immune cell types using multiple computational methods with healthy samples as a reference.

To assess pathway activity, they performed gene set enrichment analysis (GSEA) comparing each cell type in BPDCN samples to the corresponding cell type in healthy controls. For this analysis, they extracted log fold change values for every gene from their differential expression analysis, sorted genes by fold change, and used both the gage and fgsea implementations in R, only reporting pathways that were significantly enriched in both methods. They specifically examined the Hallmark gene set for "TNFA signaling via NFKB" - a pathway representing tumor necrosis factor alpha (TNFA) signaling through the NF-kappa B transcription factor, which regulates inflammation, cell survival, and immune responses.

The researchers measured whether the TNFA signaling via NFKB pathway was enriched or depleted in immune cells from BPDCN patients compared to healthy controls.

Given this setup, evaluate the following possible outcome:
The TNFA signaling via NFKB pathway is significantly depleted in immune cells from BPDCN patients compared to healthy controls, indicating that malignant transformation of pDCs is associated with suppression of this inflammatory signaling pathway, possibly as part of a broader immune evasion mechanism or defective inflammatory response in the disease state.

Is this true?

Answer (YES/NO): YES